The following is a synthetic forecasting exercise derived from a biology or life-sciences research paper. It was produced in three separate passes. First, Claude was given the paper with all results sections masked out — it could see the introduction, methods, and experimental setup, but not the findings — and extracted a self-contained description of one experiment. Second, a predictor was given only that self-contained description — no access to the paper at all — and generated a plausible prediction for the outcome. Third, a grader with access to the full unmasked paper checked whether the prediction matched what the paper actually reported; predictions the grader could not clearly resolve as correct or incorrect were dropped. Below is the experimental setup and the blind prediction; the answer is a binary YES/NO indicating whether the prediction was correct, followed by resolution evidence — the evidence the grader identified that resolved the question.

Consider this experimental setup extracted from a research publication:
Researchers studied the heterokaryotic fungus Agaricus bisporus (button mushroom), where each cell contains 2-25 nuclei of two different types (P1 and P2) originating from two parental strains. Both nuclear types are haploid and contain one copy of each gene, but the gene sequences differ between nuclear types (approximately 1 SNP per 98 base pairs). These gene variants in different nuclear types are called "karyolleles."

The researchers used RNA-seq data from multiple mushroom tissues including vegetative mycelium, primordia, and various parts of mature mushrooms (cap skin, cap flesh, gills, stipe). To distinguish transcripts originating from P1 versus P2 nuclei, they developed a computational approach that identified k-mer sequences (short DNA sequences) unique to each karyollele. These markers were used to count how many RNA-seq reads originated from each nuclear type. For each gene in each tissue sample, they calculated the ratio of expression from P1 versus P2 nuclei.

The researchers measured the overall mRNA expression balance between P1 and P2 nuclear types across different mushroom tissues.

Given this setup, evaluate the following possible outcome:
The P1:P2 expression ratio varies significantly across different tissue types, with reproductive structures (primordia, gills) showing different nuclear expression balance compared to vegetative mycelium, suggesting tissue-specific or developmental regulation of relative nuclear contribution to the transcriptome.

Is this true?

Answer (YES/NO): YES